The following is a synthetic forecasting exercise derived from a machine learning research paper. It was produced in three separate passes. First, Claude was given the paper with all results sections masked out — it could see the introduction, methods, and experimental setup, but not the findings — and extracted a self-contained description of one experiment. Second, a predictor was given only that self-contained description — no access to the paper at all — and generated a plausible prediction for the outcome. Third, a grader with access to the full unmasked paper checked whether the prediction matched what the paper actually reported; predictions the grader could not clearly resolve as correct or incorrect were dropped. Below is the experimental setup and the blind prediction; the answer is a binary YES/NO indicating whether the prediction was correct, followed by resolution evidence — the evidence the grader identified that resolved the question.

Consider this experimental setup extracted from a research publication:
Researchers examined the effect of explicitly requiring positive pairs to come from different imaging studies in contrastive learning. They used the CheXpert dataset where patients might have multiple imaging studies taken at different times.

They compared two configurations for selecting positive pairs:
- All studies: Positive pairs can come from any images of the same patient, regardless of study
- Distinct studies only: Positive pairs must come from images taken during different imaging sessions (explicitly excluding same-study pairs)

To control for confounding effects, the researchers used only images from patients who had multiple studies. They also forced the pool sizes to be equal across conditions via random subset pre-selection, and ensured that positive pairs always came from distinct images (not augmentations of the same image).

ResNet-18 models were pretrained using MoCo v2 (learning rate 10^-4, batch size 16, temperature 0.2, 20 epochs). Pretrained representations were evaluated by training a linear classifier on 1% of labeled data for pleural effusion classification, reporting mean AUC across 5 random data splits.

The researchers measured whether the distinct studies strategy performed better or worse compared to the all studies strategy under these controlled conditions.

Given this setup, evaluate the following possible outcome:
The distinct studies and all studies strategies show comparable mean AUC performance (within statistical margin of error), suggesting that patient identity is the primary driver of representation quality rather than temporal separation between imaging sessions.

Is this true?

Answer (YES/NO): NO